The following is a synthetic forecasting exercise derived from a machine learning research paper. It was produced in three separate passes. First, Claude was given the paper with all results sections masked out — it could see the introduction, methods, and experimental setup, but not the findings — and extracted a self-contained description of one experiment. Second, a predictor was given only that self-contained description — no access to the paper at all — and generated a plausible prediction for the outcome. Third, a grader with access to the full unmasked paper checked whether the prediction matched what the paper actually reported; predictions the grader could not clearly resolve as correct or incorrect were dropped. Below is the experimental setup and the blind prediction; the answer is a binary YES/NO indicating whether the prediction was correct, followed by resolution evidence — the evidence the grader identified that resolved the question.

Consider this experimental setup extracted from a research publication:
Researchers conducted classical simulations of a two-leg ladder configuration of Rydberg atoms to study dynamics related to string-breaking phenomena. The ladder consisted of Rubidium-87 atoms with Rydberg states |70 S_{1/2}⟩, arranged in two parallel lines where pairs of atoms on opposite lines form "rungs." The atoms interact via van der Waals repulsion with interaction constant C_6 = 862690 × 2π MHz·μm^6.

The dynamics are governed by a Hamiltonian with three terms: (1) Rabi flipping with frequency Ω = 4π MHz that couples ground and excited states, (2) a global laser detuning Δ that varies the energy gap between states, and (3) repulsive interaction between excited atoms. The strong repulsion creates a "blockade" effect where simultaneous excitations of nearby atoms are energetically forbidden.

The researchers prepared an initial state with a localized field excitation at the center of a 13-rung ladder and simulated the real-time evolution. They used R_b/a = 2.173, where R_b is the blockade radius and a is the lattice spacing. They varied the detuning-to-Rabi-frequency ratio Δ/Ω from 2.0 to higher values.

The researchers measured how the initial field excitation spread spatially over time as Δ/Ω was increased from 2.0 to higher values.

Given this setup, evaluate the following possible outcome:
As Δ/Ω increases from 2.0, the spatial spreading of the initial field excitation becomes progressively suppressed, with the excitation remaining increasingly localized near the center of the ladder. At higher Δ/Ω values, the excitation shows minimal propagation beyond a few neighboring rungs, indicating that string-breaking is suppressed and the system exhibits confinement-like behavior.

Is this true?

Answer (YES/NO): YES